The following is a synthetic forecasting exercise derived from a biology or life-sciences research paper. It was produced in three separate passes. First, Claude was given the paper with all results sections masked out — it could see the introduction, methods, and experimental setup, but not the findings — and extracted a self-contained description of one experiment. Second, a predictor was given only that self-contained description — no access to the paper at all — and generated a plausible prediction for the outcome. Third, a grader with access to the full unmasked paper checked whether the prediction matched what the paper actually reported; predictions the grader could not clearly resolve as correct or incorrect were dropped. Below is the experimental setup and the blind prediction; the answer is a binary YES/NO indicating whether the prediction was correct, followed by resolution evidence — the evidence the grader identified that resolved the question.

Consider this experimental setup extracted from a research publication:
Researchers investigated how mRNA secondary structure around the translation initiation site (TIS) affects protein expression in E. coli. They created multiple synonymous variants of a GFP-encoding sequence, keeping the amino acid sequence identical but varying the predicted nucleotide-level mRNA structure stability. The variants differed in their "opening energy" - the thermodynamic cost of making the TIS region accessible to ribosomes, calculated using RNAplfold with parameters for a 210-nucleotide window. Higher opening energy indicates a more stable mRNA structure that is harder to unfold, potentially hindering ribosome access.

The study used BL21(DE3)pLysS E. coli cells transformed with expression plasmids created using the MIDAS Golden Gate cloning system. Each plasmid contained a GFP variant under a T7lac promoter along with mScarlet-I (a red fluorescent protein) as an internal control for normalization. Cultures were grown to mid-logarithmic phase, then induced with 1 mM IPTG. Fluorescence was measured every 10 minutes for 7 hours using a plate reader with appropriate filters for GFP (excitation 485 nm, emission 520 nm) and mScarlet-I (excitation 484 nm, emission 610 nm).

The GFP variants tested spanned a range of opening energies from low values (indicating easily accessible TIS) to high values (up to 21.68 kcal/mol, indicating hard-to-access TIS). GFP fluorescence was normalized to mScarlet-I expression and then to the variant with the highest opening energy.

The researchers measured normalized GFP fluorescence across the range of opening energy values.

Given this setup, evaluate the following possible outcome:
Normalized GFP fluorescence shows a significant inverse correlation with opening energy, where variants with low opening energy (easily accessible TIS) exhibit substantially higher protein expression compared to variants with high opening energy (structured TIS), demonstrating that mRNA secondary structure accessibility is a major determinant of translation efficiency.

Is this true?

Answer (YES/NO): YES